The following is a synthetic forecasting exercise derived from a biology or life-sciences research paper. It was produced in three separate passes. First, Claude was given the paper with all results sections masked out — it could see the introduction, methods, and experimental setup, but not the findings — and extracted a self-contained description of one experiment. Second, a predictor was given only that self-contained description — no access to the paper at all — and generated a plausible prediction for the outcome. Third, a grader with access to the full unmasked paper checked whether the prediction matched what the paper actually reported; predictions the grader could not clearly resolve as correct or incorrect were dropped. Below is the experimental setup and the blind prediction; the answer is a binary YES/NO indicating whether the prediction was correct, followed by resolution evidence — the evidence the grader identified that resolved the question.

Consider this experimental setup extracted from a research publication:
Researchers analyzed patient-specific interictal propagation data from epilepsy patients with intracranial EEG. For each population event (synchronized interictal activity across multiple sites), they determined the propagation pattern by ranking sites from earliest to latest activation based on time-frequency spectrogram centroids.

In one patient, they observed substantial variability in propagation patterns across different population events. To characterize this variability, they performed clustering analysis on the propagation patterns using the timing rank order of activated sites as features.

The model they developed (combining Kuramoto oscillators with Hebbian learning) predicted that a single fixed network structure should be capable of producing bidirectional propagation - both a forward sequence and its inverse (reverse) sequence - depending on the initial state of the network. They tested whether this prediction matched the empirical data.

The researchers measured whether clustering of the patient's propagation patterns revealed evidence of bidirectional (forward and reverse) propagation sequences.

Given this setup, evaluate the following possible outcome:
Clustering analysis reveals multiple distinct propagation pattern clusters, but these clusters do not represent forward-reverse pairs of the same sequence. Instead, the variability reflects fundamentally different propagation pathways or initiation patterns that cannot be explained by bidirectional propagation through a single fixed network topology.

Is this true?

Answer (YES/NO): NO